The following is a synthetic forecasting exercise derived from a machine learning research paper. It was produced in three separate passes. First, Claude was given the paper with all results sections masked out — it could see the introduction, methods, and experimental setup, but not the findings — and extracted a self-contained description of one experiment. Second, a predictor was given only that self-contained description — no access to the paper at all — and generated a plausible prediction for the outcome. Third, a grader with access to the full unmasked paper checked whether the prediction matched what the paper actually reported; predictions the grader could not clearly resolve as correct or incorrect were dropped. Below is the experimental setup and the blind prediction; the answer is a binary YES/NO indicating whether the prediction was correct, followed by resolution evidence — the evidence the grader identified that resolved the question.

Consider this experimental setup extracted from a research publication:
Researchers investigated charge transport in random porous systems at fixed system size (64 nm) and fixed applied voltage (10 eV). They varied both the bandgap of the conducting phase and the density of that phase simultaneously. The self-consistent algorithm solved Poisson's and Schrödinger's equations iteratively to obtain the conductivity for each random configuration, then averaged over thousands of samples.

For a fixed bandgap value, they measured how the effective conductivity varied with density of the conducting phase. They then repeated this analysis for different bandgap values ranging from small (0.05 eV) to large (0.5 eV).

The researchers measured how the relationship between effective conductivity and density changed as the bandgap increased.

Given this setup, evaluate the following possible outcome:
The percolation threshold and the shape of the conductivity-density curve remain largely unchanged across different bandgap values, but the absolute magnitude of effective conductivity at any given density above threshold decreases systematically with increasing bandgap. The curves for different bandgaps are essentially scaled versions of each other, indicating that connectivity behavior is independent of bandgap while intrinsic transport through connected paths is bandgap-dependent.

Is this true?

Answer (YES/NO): NO